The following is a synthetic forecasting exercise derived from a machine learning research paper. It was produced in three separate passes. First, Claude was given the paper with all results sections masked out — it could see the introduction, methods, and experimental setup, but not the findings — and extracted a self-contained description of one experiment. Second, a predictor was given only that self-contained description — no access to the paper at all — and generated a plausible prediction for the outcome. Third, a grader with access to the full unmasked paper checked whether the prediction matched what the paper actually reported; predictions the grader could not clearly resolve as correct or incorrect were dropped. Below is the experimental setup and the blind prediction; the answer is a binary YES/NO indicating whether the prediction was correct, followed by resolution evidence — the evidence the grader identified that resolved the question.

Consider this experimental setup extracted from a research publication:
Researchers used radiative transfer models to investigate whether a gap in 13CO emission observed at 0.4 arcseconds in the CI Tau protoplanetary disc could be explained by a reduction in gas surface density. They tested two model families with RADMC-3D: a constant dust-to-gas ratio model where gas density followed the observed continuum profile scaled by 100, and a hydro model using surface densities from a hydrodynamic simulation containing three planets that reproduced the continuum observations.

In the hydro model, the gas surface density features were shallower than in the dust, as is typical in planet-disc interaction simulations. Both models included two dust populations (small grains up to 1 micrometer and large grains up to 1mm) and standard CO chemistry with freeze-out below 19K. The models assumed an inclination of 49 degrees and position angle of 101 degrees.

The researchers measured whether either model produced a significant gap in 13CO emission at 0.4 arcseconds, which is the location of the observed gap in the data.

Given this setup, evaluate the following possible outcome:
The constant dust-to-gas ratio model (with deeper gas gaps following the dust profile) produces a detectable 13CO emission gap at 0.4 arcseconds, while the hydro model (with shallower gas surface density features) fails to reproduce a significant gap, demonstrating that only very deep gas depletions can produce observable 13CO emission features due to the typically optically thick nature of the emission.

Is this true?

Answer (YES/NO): NO